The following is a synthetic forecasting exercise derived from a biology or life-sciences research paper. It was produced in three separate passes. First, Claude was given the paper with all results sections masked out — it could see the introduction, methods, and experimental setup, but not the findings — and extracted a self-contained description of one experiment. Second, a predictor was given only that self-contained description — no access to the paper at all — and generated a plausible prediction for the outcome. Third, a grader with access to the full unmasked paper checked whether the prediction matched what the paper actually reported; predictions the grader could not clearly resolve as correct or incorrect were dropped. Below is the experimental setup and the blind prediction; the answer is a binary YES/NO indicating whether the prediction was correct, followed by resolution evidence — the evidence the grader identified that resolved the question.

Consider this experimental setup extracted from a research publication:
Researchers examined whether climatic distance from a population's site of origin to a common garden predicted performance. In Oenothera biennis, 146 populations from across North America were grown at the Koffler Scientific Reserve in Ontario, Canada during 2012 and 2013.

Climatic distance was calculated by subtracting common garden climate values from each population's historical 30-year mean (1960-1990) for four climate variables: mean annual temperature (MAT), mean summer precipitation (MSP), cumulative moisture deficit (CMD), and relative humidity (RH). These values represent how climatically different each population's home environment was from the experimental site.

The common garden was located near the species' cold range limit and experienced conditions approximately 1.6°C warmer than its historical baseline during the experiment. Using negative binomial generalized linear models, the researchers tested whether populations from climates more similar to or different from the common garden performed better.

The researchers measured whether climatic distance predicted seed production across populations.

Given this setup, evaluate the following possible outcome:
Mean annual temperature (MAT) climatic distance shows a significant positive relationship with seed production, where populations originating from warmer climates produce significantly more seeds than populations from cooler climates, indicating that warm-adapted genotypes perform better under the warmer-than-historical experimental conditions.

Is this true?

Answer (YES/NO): NO